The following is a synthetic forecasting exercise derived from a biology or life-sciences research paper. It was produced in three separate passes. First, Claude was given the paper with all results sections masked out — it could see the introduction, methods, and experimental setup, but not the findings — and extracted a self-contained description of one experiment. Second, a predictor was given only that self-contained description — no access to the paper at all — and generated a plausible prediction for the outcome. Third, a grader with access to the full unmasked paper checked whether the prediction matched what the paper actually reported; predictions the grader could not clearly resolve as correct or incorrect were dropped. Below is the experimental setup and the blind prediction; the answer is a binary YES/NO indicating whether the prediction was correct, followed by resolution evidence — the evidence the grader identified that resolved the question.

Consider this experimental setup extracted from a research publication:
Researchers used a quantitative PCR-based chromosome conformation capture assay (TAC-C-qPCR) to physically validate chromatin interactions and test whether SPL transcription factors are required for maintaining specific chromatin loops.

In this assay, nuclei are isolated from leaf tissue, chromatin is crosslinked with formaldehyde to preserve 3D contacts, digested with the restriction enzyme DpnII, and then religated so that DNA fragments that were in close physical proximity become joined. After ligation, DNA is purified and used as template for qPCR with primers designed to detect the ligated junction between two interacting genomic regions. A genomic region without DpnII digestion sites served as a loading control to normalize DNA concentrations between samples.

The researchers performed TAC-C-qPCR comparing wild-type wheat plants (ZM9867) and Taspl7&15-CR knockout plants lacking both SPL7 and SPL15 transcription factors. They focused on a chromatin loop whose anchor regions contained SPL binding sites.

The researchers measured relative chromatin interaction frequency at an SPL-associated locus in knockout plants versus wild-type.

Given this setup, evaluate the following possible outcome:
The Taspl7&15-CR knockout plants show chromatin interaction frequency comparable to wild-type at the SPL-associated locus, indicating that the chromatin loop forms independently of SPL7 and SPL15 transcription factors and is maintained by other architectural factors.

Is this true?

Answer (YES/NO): NO